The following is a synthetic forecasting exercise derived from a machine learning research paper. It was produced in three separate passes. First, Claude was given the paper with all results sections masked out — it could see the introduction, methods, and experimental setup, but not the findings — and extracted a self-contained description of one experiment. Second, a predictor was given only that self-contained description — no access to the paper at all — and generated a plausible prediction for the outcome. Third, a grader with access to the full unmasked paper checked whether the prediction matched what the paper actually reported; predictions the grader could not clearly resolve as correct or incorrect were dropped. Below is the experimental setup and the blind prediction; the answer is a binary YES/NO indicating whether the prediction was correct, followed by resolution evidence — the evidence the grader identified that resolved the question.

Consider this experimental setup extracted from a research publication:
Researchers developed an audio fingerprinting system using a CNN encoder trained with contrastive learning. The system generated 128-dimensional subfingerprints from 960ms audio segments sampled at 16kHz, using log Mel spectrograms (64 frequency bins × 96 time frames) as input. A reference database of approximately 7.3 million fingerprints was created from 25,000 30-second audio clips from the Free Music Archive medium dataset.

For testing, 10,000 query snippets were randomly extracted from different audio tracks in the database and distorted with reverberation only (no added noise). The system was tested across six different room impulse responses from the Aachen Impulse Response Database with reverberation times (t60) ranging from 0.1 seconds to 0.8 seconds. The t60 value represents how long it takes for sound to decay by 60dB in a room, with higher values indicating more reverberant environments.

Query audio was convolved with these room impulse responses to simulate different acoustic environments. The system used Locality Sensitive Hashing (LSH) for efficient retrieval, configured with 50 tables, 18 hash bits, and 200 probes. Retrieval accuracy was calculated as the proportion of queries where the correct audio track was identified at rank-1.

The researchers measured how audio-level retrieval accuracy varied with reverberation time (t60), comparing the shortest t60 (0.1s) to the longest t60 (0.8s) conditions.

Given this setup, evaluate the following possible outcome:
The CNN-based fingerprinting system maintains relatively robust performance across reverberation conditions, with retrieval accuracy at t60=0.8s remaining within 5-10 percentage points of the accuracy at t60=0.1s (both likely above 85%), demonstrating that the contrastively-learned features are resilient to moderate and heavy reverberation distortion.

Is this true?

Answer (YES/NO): YES